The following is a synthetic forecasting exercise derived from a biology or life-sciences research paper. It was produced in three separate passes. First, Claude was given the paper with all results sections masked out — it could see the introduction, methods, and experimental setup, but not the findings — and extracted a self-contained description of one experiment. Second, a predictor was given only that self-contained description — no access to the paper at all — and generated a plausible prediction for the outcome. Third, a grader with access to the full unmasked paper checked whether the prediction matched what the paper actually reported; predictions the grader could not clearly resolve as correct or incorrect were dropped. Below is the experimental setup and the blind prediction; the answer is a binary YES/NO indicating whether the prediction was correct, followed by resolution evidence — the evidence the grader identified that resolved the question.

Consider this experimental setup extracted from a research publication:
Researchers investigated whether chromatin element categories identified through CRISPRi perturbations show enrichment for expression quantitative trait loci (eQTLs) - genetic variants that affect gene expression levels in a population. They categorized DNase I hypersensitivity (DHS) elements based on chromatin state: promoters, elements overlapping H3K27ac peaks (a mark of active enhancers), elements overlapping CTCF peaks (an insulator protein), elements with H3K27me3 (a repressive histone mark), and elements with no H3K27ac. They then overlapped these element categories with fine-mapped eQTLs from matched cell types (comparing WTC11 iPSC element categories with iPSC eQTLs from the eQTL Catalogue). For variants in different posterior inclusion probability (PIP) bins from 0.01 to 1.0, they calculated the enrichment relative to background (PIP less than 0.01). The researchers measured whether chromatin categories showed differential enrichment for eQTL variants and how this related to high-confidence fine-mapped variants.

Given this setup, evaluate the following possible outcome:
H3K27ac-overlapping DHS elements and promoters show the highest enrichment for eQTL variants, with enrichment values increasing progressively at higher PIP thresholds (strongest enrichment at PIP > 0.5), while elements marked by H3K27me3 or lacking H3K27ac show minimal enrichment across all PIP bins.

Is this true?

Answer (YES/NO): NO